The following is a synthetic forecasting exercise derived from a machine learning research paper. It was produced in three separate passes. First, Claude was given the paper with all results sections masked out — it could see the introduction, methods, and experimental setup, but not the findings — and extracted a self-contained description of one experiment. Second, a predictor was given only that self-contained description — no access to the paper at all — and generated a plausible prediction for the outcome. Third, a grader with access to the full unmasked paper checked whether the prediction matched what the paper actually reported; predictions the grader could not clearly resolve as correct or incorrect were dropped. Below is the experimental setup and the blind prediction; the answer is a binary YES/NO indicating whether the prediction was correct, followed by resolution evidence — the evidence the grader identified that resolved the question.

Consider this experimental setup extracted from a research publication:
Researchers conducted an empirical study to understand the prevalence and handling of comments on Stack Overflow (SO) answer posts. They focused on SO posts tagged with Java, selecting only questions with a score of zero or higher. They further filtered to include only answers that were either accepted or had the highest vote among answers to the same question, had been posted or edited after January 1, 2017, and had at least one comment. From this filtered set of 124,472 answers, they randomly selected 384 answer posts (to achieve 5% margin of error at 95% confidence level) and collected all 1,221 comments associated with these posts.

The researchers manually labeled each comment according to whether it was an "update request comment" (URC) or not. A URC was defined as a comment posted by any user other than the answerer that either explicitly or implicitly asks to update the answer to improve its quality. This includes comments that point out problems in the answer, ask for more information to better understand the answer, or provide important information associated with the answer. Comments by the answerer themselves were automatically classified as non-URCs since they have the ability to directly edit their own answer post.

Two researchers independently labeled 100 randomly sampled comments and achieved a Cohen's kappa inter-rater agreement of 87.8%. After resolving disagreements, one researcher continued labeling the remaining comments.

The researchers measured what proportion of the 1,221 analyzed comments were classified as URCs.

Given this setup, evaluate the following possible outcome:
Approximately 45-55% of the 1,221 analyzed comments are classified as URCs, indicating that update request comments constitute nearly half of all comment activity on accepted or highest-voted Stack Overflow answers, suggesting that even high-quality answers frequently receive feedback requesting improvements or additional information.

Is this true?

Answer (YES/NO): YES